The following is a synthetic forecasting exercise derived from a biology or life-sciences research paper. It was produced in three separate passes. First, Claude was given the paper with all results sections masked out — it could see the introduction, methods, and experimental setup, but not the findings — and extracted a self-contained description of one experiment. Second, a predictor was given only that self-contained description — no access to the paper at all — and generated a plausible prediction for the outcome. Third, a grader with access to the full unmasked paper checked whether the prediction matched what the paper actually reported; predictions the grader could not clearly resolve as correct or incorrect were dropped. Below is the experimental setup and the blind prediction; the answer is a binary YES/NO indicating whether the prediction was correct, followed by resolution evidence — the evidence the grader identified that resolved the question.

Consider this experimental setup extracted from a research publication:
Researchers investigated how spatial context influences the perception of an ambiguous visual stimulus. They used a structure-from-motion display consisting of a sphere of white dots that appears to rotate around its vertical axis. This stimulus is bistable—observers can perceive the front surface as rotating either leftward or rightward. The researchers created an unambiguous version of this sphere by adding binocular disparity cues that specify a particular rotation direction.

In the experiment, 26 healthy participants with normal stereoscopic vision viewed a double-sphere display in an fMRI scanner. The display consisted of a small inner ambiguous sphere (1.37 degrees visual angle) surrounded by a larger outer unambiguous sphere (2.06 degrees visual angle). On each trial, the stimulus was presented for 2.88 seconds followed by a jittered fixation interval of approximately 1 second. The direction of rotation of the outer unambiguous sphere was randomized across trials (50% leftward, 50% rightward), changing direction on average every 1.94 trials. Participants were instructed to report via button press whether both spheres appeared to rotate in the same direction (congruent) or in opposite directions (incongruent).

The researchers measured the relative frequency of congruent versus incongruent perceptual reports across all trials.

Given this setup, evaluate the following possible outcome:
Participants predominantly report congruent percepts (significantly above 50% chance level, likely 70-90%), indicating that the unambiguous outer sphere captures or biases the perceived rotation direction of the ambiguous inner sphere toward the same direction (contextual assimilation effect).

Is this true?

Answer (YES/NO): YES